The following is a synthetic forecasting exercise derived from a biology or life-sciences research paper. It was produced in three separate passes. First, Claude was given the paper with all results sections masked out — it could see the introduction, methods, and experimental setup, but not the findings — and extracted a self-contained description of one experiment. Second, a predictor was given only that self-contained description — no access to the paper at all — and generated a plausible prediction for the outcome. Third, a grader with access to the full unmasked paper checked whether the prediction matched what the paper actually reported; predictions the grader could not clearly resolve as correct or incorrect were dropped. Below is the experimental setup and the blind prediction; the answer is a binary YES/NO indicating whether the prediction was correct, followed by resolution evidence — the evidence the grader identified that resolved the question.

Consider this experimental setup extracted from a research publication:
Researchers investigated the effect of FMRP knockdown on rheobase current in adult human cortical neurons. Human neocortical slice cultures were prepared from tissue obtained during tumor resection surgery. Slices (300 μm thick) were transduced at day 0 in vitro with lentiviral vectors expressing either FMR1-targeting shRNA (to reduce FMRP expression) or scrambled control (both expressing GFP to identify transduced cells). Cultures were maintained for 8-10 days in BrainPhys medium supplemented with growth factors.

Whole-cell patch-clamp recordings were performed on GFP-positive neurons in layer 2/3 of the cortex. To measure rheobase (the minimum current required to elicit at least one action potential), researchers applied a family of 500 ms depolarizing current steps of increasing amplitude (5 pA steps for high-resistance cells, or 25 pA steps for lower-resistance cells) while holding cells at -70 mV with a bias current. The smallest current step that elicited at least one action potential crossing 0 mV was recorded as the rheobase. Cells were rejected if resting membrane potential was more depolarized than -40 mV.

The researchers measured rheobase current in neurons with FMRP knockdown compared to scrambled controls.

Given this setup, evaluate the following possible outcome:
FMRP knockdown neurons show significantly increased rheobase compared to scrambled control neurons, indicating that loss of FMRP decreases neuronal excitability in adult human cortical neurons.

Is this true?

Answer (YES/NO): NO